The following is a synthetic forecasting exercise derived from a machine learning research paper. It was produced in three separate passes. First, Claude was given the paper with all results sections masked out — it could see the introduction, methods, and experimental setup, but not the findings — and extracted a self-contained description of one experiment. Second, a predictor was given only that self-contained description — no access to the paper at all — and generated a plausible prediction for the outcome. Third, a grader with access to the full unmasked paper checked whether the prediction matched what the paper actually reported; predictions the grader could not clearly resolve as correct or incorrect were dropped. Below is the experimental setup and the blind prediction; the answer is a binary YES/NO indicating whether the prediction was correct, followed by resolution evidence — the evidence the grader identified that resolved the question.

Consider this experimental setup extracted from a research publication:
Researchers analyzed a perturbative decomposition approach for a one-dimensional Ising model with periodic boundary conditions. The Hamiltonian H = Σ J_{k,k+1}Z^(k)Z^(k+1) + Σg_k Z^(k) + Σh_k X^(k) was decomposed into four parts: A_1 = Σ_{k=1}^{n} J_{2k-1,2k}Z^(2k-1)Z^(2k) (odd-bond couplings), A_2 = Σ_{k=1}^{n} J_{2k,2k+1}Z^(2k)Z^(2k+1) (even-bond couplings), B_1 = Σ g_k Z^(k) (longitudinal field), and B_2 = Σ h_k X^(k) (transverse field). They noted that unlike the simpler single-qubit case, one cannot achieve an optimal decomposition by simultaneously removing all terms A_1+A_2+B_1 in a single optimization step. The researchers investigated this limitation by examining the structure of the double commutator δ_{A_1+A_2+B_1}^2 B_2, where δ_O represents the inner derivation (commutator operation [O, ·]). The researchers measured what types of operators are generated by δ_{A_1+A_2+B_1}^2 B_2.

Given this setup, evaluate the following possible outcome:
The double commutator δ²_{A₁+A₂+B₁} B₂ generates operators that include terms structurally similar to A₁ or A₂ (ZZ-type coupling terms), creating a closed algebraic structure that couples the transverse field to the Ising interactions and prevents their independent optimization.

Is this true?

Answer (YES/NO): NO